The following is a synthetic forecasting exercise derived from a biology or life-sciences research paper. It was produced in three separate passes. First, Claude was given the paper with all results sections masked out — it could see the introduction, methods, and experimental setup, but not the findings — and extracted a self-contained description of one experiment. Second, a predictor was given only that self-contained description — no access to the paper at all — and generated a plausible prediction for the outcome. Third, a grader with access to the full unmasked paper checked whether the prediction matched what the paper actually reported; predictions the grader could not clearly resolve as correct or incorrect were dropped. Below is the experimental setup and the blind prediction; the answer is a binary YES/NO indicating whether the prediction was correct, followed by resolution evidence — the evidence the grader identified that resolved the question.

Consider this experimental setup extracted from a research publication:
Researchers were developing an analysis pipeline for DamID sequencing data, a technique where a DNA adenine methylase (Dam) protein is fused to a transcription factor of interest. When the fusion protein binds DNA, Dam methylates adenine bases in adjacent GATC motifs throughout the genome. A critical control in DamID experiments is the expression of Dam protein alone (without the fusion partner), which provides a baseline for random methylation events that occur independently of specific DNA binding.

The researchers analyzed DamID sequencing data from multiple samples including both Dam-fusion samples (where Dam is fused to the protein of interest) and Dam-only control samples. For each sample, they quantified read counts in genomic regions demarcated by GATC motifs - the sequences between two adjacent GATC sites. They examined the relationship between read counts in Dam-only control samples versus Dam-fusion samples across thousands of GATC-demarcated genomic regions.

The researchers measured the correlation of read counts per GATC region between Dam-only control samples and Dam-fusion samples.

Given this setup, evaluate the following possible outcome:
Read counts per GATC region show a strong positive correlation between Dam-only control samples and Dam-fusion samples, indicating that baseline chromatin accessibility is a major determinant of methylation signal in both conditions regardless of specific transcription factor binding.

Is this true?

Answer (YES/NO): YES